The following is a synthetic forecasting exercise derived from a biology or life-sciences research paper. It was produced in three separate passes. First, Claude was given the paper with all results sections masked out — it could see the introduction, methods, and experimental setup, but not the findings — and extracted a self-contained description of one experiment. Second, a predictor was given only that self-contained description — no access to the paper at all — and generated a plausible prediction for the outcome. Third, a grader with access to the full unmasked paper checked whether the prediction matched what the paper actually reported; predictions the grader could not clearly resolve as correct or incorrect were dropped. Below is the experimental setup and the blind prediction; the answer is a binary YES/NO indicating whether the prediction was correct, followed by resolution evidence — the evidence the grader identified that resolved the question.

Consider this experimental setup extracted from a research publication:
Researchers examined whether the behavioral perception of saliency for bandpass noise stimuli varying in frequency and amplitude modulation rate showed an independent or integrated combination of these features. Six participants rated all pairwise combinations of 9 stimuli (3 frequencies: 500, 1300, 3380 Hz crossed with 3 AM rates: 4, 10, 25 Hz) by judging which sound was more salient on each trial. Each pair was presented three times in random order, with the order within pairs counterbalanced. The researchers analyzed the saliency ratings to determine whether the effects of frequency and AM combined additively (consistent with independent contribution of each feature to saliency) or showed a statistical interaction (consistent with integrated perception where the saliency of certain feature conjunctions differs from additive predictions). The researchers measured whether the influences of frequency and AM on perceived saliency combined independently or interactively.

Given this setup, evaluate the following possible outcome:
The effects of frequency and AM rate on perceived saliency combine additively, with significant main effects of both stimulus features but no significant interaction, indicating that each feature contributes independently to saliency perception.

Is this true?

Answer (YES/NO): YES